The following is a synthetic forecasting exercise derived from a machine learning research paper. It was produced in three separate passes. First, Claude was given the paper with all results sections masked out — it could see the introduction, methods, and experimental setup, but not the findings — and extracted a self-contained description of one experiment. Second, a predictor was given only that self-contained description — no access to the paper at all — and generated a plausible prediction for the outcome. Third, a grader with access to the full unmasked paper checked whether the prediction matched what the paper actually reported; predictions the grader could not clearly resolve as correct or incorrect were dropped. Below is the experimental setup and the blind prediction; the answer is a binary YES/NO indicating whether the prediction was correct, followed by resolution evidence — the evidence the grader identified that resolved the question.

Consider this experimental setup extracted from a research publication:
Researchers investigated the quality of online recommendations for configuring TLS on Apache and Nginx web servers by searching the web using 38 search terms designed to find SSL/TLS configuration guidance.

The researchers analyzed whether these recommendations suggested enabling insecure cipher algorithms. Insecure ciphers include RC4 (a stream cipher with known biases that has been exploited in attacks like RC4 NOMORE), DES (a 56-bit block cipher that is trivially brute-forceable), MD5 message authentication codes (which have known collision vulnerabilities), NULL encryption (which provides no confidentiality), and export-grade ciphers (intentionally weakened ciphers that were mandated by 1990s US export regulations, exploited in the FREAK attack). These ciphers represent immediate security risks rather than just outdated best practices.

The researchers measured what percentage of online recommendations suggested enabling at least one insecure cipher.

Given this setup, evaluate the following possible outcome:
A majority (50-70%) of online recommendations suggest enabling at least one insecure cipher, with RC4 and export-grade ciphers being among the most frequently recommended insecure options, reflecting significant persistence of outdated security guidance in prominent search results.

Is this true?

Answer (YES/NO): NO